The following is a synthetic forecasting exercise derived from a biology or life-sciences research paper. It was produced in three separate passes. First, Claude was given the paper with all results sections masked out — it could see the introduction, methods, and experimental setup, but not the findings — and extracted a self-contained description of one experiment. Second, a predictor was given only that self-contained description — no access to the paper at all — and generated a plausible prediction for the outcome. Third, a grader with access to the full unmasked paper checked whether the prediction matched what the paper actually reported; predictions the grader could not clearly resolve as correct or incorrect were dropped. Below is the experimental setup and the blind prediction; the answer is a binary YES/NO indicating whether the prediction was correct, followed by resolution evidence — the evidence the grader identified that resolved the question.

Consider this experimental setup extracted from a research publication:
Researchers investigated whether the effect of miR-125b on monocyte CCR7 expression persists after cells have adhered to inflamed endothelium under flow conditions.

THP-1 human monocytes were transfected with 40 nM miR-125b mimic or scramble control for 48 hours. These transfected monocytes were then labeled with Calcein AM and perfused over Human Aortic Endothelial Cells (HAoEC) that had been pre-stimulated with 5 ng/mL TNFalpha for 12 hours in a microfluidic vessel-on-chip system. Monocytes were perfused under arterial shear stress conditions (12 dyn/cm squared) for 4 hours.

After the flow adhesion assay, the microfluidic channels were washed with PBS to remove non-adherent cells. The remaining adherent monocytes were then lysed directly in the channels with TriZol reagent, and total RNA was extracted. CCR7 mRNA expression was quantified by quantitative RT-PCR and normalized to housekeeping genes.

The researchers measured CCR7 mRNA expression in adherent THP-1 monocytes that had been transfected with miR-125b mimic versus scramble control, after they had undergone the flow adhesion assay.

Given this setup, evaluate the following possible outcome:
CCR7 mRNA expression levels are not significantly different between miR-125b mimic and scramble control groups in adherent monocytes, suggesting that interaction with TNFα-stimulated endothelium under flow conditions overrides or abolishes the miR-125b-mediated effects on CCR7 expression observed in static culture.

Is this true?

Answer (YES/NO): NO